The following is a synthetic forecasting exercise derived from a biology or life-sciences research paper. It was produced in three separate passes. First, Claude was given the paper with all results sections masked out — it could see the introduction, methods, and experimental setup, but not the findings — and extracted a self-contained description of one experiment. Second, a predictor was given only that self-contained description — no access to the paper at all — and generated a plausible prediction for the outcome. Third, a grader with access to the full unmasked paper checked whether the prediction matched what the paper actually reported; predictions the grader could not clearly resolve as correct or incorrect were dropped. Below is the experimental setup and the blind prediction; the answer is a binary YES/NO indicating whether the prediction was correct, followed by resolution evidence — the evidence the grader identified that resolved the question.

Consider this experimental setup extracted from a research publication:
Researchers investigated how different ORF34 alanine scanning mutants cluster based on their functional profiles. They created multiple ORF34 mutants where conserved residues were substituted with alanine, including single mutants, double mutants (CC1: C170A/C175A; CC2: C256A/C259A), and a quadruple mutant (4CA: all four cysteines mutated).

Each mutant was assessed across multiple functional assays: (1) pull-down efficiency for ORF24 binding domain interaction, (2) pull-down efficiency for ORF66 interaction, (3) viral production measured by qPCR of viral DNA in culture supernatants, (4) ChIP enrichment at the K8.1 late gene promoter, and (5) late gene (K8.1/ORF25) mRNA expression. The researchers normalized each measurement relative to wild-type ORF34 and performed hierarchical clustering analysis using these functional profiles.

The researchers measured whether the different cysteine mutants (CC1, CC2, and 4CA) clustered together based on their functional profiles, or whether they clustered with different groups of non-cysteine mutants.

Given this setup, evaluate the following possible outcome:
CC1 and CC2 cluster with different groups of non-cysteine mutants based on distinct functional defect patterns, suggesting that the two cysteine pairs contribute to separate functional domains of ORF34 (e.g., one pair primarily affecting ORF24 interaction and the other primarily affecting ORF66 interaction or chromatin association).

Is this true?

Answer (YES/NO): NO